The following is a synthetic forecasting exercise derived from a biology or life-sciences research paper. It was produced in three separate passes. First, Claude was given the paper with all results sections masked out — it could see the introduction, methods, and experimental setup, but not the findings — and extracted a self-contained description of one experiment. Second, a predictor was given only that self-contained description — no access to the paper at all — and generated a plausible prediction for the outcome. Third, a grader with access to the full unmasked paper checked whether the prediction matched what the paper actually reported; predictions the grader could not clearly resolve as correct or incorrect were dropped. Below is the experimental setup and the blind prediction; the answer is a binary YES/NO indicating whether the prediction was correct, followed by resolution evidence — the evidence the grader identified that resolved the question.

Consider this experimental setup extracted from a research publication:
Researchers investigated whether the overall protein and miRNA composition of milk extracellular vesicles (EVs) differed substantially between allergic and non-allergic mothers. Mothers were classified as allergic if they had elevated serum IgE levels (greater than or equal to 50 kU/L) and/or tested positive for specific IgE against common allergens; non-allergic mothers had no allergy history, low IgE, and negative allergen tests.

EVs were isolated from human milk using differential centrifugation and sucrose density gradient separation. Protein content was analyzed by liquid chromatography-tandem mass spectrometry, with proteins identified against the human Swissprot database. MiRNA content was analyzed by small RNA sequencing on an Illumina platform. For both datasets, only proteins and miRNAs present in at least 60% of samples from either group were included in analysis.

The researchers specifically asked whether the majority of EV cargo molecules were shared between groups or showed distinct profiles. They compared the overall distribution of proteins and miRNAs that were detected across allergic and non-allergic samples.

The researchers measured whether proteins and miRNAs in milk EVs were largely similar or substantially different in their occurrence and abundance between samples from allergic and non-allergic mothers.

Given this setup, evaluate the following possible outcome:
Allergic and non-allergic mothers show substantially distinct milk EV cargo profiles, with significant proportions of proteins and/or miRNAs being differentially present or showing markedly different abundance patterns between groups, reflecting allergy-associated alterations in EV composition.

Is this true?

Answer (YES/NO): NO